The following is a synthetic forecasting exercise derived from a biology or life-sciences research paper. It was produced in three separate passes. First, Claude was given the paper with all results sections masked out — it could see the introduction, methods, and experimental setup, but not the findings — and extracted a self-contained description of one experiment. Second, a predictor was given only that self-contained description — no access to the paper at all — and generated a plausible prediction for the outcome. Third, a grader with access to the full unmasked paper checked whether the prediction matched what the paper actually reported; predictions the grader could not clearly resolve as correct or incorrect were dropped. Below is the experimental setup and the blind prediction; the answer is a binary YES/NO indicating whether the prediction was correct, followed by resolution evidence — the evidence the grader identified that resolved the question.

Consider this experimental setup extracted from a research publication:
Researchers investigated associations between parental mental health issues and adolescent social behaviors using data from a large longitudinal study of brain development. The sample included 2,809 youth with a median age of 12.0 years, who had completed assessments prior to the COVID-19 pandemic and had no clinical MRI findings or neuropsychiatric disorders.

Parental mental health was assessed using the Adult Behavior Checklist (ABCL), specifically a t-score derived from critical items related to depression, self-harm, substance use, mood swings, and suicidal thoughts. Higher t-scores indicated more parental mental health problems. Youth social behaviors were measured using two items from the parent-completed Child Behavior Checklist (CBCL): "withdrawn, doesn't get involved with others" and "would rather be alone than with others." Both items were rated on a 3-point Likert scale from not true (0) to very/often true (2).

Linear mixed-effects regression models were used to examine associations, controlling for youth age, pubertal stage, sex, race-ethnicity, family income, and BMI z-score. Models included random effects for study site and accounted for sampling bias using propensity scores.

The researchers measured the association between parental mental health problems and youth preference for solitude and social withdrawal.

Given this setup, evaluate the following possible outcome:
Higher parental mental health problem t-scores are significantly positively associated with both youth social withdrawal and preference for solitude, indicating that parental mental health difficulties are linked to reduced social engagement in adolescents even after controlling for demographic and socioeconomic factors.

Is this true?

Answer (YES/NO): YES